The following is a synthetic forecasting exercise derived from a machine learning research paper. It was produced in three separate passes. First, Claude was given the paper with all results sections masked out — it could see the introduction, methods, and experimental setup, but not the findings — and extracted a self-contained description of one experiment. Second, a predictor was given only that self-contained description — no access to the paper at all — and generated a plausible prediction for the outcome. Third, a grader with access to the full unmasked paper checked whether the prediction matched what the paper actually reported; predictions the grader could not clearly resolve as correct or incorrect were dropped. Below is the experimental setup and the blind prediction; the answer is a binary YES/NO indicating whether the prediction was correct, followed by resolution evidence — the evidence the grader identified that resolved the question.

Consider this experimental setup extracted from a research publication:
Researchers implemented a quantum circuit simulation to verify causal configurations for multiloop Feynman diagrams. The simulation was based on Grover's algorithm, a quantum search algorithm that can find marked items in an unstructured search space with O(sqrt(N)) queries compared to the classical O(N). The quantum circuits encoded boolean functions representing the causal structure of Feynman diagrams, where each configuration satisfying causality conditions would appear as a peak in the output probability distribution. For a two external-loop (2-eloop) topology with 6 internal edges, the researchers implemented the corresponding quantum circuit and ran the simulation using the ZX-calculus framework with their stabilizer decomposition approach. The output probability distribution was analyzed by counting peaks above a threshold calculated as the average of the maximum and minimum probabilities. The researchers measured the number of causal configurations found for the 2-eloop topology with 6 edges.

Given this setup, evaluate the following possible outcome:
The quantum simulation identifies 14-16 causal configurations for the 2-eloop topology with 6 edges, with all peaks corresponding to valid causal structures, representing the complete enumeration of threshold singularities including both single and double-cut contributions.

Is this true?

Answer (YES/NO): NO